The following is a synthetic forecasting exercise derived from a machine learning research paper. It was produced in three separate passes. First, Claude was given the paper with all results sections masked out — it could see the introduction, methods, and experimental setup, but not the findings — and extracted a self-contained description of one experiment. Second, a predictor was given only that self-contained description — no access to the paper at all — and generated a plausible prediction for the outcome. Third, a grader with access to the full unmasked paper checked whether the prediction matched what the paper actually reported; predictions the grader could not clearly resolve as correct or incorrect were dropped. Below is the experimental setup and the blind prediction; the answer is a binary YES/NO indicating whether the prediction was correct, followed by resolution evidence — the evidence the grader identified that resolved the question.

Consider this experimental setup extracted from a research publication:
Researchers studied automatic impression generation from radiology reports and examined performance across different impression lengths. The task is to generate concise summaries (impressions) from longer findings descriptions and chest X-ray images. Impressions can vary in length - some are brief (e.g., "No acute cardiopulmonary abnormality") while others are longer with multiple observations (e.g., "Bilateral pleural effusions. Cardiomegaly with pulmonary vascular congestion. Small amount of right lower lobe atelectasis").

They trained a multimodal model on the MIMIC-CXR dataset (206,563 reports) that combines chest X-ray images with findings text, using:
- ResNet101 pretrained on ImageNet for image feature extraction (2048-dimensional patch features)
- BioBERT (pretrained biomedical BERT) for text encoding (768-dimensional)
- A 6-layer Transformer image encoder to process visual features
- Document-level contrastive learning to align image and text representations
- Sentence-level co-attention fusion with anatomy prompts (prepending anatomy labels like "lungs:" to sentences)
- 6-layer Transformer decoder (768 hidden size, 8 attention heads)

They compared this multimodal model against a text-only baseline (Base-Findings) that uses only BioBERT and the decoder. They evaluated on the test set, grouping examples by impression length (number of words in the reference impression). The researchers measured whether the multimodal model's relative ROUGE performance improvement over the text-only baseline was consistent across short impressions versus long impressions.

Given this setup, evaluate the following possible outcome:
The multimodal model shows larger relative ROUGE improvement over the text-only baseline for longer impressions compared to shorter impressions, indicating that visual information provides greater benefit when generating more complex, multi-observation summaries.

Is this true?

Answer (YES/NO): YES